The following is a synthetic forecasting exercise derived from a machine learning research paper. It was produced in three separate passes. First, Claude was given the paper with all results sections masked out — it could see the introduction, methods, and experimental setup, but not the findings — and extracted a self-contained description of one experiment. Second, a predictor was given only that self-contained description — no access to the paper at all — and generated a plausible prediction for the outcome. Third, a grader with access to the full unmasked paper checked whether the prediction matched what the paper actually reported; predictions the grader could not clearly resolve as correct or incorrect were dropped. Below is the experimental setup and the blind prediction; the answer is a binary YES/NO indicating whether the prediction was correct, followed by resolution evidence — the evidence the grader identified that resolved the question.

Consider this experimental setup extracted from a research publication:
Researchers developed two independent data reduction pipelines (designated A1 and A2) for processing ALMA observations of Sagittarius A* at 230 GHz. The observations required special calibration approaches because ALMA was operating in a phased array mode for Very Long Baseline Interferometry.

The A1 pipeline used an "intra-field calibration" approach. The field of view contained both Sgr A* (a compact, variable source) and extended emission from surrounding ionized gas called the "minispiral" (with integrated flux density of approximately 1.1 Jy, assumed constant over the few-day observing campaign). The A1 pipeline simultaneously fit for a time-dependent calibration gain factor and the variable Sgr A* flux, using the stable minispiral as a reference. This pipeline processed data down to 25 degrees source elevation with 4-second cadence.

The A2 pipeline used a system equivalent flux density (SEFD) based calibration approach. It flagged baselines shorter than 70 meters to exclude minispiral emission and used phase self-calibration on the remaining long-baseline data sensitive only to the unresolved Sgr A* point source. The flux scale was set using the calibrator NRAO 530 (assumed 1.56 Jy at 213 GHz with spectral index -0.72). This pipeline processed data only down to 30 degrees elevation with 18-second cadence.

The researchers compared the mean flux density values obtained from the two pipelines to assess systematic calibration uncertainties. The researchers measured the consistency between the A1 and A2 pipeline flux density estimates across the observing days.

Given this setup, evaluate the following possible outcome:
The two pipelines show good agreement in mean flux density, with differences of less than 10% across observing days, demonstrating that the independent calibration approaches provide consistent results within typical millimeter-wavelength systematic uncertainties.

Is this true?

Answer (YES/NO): NO